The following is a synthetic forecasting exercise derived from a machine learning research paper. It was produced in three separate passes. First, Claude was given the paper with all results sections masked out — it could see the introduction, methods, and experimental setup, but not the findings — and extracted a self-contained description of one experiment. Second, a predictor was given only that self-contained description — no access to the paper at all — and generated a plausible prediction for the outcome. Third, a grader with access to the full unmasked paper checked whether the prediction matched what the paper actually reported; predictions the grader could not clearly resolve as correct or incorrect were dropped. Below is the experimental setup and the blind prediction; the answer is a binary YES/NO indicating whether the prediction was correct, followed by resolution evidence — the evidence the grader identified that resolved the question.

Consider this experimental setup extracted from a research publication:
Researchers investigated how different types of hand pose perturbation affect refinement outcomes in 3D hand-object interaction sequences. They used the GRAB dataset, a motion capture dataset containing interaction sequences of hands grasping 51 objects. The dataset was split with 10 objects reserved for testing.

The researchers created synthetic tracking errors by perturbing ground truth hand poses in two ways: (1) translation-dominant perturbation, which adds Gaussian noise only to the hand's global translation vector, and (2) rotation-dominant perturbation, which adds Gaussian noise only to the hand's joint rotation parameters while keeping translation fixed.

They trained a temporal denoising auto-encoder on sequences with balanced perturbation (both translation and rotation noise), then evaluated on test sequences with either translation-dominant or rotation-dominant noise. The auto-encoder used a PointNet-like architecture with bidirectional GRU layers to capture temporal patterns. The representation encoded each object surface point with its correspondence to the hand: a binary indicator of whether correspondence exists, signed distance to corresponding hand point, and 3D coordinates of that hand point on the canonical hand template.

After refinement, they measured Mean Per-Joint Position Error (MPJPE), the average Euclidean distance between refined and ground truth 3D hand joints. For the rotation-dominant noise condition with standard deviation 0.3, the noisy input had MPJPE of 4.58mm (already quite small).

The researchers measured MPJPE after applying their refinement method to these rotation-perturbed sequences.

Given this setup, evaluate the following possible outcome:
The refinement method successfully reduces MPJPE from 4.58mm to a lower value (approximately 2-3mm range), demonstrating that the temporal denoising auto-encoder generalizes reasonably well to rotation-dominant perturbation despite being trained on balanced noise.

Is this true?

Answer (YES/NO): NO